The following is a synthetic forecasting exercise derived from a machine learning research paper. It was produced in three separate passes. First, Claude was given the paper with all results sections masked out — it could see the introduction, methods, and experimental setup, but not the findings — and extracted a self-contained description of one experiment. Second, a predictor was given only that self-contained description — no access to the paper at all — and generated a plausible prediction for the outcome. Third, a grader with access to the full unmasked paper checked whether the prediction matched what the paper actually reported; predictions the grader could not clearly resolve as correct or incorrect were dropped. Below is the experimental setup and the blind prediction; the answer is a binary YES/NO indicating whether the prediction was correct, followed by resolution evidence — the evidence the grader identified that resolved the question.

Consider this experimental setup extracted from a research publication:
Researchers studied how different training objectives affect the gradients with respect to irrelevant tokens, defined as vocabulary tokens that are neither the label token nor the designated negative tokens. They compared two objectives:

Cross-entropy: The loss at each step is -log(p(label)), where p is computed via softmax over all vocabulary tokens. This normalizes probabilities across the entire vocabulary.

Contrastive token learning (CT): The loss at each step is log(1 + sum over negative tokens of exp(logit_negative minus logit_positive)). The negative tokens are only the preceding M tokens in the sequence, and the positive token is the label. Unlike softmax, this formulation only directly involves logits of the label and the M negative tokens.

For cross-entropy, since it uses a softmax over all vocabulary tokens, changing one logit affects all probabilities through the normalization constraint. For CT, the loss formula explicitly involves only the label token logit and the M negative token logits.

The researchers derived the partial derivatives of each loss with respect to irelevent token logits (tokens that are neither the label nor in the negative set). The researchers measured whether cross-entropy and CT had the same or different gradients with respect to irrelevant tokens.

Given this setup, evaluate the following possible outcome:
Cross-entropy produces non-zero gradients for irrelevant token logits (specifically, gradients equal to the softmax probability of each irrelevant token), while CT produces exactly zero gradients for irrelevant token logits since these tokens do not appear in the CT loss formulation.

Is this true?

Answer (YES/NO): YES